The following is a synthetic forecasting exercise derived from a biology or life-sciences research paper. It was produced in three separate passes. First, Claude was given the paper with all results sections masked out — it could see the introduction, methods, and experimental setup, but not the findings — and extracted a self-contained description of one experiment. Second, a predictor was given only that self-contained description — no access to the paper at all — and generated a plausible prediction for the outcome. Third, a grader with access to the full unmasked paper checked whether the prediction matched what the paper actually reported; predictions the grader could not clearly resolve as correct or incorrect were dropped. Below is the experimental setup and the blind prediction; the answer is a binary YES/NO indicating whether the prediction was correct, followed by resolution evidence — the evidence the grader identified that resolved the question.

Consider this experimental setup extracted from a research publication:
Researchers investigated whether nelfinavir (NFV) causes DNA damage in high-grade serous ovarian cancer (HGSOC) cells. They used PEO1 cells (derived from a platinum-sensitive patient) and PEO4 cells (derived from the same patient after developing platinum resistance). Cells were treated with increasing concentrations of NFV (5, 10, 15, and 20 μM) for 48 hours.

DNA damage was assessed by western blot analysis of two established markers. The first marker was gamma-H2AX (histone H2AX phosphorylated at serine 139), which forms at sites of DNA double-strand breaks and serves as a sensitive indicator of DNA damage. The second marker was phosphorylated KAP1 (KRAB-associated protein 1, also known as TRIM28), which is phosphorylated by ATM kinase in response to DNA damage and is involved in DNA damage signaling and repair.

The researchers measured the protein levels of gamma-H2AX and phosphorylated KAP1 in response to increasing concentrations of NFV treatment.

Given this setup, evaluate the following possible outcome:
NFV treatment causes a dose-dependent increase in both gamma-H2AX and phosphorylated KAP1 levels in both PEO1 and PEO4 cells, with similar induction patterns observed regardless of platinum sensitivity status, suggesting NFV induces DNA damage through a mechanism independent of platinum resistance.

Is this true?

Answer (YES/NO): YES